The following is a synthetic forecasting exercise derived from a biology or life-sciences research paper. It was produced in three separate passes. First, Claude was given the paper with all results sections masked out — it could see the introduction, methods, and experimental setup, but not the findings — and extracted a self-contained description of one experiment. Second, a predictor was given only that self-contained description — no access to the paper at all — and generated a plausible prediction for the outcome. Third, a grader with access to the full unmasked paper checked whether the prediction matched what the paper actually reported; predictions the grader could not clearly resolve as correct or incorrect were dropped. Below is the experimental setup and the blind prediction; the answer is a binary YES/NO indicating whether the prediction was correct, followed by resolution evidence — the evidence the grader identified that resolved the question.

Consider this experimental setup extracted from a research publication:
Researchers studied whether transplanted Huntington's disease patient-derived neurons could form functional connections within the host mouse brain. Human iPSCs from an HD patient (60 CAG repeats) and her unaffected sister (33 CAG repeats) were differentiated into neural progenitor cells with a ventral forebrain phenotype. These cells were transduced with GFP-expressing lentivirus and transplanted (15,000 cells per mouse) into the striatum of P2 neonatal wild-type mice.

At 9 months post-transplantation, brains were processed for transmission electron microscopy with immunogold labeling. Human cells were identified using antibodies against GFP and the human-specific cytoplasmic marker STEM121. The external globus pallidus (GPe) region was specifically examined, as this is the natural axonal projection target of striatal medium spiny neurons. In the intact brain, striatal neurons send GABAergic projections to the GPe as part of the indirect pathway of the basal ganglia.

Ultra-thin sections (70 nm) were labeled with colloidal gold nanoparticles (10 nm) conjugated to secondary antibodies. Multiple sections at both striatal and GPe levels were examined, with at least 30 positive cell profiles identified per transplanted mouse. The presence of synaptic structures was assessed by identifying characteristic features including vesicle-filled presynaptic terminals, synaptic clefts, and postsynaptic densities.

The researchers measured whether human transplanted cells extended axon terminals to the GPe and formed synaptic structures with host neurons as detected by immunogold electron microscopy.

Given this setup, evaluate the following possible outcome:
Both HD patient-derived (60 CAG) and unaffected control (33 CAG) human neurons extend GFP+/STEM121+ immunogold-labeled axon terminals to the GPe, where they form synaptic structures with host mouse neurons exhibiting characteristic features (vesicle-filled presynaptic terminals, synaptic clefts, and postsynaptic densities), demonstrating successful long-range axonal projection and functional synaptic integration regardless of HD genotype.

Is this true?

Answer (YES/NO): YES